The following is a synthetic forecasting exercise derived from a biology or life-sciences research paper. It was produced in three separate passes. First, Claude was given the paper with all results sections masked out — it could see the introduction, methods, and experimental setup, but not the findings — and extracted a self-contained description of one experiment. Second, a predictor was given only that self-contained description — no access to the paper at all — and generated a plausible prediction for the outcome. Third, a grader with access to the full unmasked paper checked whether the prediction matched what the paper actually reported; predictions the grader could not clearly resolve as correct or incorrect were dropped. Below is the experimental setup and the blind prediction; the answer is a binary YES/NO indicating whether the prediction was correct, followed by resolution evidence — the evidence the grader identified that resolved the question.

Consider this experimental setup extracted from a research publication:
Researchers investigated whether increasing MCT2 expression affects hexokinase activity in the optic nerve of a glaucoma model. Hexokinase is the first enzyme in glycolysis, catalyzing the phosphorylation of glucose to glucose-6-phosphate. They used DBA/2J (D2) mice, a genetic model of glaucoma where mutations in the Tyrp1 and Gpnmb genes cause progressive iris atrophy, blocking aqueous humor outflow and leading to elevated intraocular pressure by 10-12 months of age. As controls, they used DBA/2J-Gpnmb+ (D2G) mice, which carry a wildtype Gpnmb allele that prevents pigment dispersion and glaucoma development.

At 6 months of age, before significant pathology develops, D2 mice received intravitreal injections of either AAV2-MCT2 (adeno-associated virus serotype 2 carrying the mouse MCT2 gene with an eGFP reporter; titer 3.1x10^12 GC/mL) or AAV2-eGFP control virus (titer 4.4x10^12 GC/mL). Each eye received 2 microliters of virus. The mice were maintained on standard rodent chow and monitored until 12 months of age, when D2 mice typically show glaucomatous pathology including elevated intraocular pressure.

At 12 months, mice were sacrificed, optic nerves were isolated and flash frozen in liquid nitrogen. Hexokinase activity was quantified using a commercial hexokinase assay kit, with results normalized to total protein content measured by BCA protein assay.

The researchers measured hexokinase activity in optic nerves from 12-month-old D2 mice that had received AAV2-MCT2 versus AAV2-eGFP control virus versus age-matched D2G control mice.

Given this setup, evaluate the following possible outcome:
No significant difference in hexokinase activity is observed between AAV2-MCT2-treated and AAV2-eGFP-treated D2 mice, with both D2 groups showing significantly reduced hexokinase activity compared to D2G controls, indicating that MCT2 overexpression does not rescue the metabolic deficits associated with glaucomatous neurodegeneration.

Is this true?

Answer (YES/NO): NO